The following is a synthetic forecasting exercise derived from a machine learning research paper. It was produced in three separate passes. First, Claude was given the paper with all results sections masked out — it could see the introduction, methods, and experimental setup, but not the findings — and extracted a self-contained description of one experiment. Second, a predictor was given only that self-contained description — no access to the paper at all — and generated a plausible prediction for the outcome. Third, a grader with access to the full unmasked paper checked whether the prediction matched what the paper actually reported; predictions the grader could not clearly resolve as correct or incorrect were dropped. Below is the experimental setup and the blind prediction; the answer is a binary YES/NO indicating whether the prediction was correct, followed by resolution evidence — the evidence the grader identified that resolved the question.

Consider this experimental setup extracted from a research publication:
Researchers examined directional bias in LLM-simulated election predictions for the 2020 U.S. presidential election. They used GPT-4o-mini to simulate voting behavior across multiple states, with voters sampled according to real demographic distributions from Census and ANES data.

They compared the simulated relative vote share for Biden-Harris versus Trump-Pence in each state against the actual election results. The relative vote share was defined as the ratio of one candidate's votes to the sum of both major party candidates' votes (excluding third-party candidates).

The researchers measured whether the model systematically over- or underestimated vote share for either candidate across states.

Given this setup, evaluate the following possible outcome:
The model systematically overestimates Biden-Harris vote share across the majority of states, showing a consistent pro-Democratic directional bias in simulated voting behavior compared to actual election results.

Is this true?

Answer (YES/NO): YES